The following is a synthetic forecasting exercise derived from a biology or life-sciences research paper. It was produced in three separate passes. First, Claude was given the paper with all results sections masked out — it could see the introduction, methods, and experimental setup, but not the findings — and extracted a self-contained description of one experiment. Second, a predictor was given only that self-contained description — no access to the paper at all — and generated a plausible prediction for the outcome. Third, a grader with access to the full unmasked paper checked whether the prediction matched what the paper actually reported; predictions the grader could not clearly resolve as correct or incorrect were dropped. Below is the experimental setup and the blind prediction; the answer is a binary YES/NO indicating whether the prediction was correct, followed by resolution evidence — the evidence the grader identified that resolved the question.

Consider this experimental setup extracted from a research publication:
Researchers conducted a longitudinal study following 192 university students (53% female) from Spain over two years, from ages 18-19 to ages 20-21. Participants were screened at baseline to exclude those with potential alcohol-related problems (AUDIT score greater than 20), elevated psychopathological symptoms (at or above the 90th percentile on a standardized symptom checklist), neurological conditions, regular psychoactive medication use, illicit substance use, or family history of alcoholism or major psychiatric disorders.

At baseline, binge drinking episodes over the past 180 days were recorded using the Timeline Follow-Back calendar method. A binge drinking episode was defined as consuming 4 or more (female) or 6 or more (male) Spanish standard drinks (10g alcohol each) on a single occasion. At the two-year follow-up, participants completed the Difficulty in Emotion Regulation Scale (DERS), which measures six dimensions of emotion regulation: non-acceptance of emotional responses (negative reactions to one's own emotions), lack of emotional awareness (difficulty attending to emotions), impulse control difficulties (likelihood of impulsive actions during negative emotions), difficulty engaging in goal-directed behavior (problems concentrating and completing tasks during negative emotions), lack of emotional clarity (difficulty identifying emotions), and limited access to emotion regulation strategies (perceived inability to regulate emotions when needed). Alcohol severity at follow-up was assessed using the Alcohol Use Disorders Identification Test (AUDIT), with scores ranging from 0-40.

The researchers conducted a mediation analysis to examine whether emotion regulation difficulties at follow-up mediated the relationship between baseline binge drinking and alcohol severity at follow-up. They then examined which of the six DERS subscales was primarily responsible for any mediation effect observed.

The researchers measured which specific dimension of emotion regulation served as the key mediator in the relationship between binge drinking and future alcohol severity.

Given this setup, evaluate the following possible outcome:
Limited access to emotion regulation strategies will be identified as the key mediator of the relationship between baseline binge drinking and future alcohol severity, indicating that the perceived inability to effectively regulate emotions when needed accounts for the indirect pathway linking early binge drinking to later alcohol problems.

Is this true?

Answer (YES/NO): NO